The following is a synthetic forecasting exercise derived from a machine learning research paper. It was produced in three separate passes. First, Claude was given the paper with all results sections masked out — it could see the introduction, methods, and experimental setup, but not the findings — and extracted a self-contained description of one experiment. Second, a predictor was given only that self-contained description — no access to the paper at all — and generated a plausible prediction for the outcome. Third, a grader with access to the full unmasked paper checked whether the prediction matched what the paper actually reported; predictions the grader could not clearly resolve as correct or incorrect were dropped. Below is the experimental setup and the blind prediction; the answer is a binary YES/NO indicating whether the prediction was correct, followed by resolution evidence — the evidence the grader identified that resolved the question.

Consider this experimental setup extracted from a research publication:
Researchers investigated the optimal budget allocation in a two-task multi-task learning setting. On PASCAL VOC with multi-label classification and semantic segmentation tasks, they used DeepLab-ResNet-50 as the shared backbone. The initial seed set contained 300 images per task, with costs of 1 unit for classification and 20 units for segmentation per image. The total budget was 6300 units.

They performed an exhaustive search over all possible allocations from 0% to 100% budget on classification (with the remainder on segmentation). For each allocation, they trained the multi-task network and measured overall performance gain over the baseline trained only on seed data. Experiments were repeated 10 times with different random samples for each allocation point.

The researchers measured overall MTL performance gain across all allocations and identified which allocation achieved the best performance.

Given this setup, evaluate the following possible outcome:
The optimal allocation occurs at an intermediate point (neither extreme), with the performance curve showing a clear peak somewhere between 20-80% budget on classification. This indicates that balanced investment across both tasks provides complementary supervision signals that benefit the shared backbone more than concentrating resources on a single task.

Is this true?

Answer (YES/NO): YES